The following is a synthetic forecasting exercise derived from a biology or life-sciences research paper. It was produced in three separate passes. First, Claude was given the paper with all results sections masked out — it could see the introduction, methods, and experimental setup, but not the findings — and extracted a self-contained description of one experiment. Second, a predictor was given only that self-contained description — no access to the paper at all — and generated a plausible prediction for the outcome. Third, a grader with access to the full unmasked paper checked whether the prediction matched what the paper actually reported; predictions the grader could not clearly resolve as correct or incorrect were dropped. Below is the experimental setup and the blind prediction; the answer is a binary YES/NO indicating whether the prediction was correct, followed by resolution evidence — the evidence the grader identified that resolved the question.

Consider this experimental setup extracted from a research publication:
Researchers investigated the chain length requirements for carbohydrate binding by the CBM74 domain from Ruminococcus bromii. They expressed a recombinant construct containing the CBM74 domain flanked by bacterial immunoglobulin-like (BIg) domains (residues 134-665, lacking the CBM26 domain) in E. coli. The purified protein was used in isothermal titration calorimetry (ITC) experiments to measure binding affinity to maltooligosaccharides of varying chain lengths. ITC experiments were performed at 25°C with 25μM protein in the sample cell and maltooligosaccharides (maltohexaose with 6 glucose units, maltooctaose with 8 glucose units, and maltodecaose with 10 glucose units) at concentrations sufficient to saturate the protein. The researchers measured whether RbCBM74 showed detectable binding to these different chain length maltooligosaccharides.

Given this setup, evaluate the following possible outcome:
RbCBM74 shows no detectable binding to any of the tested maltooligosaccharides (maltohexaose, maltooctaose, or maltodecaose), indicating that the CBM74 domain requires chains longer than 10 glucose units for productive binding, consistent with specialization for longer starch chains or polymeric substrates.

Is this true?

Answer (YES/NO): NO